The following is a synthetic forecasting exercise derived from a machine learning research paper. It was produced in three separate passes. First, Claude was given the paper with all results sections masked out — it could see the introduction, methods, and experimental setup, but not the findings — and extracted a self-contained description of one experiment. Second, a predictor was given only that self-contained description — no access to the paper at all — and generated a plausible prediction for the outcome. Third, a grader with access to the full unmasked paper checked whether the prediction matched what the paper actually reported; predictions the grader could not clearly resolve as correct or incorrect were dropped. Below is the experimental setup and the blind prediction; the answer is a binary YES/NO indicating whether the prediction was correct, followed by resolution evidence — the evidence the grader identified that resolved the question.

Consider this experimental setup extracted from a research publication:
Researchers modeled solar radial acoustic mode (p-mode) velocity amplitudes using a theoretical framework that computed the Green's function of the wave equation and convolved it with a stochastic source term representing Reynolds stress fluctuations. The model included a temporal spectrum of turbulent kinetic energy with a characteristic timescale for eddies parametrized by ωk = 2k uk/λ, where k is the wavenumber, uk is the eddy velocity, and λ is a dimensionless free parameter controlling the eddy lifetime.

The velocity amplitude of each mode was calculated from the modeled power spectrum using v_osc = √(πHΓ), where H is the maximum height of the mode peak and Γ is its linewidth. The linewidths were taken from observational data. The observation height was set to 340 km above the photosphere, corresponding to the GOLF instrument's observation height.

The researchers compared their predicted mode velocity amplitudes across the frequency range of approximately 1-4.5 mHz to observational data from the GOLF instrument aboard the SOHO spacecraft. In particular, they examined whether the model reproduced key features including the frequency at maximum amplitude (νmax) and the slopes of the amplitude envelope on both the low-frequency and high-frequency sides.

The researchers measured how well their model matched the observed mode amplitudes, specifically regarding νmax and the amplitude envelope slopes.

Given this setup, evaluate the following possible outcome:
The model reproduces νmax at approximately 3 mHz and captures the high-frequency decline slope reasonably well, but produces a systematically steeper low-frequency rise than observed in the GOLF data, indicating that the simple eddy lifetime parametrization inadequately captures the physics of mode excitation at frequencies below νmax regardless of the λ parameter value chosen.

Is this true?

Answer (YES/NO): NO